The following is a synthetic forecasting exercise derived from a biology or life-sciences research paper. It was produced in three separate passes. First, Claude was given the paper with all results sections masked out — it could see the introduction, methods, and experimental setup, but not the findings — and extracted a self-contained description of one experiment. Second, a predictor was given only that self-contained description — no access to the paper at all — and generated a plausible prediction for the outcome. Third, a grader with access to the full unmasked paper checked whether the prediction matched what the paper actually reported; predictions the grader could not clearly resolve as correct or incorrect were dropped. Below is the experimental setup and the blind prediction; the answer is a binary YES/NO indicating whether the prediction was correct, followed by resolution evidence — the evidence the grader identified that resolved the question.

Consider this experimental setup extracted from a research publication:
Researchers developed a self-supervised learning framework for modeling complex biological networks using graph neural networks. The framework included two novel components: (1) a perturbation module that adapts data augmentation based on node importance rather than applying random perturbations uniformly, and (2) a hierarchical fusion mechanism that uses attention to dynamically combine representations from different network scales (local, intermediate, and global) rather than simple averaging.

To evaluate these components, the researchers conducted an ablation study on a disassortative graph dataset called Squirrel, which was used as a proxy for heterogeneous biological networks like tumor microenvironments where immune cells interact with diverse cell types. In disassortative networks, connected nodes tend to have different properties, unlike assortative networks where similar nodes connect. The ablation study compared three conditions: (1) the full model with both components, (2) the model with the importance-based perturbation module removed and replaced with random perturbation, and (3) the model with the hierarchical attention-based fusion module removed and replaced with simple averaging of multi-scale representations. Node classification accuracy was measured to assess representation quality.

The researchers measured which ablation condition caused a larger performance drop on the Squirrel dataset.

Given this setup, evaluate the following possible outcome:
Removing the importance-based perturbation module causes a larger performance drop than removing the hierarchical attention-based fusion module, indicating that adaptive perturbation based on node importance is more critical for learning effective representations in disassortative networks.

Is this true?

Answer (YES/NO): YES